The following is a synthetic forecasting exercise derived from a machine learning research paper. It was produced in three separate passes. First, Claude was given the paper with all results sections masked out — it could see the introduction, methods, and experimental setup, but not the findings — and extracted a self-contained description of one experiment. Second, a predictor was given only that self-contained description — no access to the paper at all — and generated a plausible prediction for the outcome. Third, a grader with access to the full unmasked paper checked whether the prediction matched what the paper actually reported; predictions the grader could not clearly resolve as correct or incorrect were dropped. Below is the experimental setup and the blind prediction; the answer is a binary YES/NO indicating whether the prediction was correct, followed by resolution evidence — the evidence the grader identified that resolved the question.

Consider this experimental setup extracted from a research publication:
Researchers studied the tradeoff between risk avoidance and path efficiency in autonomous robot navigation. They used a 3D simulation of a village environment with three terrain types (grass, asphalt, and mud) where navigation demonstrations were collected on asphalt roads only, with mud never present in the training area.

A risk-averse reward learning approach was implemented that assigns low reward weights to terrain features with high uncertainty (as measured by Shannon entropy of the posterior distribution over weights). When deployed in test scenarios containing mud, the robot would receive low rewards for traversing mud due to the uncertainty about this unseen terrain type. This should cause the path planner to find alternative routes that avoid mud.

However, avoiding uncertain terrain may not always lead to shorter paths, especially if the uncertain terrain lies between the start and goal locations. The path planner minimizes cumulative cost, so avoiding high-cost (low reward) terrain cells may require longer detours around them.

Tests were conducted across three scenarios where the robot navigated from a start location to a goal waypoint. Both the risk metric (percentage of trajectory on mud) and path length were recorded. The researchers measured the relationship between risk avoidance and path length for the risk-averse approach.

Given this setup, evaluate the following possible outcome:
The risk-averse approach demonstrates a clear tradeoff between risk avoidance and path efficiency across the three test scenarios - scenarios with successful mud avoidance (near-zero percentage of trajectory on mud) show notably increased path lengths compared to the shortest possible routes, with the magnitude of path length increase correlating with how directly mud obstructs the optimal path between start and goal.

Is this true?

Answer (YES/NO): NO